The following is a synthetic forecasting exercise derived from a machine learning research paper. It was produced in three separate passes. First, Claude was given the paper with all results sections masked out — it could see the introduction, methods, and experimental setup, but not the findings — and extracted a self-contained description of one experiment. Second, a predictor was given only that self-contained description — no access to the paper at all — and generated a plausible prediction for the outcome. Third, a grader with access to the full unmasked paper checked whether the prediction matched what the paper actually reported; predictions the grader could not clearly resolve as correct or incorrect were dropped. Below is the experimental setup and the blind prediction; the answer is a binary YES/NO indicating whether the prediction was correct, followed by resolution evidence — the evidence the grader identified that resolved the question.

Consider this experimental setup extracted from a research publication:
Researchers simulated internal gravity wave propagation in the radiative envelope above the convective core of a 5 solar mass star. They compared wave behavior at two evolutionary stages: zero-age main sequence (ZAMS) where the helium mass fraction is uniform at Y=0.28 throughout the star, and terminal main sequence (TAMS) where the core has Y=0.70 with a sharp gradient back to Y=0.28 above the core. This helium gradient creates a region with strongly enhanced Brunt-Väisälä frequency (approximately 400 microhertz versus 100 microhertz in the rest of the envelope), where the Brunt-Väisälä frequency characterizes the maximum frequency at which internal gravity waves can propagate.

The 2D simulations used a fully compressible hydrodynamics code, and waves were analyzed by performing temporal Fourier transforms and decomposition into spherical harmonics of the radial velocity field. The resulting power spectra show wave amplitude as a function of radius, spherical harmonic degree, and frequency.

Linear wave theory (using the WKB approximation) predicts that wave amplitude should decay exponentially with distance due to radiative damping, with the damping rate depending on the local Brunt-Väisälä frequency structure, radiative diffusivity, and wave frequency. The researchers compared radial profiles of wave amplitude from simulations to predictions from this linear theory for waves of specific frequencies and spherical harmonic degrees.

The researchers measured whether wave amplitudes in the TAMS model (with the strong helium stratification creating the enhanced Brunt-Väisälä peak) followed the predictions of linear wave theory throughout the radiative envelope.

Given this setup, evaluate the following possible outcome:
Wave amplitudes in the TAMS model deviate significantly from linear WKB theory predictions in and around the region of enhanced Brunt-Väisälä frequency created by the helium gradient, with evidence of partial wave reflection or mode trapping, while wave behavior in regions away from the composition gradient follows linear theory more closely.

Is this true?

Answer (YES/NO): NO